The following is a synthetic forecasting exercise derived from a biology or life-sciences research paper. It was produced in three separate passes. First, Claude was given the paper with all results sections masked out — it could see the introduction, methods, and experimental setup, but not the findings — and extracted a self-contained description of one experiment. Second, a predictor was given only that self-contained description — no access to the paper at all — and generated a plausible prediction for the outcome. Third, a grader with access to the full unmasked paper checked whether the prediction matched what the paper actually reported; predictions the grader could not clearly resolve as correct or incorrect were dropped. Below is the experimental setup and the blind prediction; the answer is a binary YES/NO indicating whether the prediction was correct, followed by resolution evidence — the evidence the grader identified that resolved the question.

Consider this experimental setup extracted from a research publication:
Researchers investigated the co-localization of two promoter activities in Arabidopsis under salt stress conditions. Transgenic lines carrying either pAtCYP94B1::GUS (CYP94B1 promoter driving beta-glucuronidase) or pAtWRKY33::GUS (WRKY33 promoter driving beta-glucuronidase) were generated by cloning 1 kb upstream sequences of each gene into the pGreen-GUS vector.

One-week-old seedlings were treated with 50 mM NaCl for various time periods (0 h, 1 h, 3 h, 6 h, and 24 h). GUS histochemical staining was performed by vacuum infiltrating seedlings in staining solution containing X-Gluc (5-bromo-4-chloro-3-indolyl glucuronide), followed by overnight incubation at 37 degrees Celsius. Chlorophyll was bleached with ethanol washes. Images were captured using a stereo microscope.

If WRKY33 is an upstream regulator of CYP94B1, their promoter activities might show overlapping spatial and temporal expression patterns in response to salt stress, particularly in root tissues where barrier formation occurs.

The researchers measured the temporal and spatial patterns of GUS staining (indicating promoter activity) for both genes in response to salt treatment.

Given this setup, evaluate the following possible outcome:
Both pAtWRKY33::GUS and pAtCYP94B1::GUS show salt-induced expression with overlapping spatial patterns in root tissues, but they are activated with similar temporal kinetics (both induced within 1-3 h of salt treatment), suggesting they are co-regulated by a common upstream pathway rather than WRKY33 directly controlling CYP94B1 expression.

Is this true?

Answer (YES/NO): NO